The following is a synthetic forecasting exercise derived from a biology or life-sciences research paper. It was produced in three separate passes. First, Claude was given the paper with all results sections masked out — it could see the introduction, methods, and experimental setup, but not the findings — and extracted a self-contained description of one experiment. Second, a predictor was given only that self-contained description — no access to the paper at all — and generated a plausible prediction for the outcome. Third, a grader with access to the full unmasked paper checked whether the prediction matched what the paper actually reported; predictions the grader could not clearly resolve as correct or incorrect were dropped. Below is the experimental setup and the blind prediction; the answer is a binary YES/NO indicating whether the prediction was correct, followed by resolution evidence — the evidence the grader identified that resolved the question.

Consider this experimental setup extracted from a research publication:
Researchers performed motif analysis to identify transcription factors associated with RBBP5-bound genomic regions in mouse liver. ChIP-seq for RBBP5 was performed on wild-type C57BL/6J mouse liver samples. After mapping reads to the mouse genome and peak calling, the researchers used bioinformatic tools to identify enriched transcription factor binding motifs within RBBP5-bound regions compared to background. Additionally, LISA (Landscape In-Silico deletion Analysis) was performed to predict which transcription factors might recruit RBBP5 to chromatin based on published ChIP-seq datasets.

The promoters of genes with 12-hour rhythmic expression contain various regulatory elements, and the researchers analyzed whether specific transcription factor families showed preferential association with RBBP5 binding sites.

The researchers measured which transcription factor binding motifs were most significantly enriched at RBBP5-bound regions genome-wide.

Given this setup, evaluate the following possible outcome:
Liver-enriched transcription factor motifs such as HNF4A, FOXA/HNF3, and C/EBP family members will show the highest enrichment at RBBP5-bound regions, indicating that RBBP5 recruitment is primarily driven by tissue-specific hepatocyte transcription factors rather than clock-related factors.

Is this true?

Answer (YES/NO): NO